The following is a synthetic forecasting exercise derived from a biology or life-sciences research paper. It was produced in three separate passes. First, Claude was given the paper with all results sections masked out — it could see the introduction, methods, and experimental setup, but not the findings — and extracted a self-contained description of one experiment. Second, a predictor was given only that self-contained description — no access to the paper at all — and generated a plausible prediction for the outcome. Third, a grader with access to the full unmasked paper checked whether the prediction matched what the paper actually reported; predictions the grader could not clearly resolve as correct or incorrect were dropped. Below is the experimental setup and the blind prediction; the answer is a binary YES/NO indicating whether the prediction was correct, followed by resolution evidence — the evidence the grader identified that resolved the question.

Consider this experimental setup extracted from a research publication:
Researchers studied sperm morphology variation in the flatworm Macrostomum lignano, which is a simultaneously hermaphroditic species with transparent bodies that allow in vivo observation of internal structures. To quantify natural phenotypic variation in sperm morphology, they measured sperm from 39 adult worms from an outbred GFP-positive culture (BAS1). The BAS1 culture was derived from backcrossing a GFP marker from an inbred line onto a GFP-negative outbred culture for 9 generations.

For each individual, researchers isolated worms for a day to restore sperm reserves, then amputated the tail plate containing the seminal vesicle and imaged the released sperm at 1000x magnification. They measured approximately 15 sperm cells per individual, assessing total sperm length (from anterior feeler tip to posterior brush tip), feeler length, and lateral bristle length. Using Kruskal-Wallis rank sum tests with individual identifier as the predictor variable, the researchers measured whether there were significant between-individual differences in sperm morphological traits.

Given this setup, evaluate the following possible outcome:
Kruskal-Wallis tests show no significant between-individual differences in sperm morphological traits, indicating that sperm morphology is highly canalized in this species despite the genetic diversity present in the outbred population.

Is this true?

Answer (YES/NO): NO